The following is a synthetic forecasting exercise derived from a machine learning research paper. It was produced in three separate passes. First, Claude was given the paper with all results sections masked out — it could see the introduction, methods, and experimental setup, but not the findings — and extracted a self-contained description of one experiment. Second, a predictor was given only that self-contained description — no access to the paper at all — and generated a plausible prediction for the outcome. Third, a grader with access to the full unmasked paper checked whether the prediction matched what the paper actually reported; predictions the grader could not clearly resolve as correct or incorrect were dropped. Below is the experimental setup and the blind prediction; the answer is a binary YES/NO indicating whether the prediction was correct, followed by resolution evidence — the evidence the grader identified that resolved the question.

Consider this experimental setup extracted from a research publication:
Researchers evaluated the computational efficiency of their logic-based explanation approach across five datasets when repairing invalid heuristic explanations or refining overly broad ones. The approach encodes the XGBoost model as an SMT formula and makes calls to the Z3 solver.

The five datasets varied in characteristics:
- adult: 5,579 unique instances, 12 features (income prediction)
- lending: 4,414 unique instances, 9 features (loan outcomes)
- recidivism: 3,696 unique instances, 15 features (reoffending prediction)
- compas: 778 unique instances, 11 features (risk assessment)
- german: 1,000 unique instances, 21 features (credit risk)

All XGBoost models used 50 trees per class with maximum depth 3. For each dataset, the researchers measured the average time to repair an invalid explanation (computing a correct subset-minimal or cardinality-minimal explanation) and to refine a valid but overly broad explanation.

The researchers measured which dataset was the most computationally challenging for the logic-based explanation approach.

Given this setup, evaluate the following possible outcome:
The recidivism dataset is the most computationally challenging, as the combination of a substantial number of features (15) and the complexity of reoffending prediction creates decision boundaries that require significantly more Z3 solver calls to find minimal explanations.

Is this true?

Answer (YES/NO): NO